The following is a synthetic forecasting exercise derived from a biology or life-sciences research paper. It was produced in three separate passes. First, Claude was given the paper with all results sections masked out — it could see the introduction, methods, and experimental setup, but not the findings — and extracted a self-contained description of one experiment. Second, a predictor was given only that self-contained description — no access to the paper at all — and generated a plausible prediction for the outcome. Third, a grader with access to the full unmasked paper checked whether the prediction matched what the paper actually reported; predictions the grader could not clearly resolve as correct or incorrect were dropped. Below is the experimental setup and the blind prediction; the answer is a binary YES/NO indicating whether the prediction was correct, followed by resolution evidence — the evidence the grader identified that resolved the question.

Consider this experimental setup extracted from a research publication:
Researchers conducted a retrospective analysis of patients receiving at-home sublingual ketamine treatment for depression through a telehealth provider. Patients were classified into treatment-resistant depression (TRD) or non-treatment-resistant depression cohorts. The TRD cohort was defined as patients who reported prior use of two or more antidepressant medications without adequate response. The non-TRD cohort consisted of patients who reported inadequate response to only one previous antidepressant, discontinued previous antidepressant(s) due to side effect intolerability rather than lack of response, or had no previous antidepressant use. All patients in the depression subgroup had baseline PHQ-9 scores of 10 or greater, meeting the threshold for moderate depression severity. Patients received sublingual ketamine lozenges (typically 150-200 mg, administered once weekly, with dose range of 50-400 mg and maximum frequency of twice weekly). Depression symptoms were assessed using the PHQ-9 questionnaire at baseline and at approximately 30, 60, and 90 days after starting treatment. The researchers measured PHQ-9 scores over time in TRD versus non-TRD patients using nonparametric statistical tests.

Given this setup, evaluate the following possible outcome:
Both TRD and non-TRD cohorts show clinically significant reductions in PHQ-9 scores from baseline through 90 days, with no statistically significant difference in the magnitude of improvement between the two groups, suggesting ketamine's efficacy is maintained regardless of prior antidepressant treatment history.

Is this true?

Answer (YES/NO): YES